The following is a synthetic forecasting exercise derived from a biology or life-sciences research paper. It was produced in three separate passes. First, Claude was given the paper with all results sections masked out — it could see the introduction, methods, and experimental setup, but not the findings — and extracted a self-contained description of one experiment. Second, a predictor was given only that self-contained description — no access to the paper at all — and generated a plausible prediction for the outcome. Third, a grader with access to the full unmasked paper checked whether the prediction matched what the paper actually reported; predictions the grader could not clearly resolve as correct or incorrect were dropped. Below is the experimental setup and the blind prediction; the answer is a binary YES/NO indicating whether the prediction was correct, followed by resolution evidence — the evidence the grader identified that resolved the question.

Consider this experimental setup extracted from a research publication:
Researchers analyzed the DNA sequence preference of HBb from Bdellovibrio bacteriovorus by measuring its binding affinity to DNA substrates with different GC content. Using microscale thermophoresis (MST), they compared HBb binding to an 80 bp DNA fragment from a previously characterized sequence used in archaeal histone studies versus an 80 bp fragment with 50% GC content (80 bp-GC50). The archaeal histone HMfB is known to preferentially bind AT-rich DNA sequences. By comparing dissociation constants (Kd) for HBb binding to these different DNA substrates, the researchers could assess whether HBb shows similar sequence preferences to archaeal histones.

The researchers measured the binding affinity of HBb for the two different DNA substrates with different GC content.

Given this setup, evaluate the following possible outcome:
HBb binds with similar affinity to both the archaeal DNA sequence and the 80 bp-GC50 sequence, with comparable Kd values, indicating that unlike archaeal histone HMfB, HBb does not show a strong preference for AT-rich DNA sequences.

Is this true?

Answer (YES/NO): YES